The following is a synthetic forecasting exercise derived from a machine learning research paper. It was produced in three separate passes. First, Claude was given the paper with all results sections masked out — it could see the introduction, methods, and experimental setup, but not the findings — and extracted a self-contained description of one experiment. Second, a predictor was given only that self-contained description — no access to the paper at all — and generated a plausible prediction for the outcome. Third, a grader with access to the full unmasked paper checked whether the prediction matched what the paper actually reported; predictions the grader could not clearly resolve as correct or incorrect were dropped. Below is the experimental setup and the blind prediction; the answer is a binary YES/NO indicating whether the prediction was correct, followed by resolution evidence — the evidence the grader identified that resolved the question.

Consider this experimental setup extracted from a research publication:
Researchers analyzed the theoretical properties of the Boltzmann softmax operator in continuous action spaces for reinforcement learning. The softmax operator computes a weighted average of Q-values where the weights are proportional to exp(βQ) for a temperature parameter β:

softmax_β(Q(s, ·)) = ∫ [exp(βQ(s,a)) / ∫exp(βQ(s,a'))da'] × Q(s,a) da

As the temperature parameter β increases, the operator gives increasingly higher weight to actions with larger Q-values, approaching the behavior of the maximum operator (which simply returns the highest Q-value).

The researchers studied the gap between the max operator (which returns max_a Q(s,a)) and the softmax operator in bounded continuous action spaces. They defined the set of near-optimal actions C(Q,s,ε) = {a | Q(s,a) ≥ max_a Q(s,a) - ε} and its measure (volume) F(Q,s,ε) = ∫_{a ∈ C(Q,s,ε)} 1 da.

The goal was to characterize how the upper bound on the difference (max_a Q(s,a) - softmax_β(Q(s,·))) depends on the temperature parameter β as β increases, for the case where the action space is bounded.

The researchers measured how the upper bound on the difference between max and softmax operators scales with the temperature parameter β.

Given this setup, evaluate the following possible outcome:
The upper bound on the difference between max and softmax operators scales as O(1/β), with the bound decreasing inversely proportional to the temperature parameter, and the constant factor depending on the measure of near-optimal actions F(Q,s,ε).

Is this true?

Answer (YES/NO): YES